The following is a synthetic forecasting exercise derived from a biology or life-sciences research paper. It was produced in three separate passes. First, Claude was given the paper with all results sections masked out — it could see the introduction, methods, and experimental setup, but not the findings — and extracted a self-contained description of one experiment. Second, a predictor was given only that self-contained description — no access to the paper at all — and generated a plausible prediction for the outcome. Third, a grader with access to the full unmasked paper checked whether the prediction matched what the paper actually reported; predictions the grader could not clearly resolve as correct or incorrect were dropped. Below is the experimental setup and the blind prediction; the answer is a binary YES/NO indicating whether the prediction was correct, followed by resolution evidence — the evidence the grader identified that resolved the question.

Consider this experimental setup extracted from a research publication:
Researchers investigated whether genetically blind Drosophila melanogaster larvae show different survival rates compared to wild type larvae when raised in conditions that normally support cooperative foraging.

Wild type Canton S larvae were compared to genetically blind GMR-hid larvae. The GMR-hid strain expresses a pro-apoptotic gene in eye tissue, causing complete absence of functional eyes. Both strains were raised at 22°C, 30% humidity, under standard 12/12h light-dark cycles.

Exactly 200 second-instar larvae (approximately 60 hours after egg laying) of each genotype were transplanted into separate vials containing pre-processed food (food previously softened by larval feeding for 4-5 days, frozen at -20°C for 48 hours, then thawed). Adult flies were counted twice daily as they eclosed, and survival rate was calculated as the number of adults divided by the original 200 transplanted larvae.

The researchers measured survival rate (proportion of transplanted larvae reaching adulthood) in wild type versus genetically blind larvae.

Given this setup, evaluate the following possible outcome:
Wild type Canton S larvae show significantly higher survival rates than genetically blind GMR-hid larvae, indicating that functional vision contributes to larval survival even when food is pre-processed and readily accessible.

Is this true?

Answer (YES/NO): NO